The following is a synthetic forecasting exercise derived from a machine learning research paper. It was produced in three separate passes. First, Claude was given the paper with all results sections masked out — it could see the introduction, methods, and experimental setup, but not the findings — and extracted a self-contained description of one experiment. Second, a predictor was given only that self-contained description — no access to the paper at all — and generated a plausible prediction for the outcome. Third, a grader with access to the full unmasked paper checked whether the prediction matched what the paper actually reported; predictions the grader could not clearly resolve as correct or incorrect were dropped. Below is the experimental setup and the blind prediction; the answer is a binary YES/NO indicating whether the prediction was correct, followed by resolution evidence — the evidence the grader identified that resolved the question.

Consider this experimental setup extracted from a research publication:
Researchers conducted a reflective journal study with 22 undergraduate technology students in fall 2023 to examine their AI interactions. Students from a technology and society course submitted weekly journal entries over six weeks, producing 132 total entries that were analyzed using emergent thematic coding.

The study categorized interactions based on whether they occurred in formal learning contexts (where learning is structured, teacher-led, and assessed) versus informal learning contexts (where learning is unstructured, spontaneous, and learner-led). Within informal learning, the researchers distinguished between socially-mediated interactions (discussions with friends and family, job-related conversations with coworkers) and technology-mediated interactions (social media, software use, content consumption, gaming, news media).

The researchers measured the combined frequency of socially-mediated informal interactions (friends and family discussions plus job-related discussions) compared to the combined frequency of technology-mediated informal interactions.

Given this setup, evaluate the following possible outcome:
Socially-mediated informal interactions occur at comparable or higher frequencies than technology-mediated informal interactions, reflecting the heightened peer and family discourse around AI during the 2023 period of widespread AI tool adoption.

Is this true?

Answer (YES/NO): NO